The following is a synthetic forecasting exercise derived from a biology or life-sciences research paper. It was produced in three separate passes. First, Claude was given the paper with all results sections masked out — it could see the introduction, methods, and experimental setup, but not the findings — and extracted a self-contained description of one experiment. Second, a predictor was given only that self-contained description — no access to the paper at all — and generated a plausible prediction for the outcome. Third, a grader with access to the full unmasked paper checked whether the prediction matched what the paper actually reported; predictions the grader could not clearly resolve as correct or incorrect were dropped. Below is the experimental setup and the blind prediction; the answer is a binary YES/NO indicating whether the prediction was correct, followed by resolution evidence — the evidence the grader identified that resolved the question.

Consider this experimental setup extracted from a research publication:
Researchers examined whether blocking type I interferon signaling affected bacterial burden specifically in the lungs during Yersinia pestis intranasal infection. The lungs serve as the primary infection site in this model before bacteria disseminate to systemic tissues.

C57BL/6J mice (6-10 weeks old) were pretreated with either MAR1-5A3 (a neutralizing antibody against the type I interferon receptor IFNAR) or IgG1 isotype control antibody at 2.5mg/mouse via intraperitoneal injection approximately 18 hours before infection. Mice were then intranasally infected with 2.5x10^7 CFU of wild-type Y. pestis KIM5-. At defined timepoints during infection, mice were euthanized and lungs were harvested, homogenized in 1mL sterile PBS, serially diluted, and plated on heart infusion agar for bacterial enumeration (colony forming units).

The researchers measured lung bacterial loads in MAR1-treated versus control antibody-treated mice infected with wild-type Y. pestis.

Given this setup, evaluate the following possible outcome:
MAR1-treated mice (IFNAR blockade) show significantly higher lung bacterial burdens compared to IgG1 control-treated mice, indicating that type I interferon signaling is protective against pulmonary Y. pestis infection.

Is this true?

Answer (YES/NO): NO